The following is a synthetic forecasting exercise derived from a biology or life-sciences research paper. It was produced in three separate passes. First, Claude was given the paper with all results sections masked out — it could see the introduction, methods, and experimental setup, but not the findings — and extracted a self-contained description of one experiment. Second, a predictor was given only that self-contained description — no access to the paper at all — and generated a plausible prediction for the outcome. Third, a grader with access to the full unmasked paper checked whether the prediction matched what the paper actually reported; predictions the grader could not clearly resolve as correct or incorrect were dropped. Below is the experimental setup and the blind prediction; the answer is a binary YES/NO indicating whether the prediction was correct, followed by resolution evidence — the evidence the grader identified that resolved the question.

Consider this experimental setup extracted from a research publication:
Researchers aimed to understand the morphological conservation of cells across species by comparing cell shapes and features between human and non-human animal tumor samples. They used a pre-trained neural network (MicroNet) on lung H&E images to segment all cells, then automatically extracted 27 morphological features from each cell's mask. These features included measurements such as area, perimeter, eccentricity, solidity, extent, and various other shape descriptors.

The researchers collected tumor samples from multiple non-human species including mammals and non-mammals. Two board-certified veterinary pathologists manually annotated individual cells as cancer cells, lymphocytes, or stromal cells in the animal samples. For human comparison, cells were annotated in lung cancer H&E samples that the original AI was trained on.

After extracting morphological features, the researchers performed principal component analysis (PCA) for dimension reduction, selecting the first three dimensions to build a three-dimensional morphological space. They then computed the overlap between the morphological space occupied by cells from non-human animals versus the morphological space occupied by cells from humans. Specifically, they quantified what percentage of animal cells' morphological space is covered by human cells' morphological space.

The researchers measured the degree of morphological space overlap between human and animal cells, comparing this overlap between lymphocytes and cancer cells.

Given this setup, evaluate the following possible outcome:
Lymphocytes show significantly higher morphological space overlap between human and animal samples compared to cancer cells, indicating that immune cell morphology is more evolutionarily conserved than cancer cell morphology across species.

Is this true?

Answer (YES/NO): NO